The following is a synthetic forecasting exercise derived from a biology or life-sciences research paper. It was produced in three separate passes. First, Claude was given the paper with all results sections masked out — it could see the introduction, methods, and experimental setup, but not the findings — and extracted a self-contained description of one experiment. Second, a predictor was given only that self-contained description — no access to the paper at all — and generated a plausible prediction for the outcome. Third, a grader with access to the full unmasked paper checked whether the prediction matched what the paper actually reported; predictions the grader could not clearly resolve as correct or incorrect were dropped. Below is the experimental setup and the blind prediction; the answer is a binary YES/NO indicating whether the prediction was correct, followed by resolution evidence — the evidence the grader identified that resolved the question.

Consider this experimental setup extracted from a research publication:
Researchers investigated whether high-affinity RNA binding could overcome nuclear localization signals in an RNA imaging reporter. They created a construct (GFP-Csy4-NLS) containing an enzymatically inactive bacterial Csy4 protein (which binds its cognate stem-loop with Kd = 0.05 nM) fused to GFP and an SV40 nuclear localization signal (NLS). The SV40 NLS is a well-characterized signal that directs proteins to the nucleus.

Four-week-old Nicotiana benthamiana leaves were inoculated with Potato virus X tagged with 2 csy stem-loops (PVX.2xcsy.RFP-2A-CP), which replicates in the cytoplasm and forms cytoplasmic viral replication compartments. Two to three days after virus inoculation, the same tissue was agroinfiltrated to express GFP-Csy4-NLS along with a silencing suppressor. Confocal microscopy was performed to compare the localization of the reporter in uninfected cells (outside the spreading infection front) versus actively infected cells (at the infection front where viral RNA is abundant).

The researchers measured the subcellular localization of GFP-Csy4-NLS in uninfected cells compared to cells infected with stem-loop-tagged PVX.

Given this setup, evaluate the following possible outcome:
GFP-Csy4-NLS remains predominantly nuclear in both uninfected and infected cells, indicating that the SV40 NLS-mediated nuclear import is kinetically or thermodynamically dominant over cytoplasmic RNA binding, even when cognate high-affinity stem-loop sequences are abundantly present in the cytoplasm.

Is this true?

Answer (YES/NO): NO